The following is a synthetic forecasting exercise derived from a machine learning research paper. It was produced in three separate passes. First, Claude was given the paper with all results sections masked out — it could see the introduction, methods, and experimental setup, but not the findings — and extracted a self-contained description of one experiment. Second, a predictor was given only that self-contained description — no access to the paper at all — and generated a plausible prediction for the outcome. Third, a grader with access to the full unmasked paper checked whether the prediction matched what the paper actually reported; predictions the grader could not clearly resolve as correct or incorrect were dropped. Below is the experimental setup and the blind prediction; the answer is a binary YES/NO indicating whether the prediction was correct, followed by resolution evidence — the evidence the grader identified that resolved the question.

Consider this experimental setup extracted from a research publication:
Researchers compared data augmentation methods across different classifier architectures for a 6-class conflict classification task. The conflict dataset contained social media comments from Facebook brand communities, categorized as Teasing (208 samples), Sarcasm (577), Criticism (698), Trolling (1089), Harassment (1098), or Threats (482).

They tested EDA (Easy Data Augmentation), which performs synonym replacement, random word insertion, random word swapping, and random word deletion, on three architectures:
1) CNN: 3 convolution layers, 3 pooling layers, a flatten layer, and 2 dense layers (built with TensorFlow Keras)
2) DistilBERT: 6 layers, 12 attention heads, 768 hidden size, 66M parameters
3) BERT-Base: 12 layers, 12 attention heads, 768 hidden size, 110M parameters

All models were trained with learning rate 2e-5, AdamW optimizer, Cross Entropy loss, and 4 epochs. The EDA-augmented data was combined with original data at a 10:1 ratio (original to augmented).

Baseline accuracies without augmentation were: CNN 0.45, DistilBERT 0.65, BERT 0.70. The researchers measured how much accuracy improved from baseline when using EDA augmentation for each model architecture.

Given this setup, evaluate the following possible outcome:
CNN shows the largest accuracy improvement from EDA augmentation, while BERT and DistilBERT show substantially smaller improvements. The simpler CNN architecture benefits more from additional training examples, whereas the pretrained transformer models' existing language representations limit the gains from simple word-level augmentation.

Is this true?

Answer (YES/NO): NO